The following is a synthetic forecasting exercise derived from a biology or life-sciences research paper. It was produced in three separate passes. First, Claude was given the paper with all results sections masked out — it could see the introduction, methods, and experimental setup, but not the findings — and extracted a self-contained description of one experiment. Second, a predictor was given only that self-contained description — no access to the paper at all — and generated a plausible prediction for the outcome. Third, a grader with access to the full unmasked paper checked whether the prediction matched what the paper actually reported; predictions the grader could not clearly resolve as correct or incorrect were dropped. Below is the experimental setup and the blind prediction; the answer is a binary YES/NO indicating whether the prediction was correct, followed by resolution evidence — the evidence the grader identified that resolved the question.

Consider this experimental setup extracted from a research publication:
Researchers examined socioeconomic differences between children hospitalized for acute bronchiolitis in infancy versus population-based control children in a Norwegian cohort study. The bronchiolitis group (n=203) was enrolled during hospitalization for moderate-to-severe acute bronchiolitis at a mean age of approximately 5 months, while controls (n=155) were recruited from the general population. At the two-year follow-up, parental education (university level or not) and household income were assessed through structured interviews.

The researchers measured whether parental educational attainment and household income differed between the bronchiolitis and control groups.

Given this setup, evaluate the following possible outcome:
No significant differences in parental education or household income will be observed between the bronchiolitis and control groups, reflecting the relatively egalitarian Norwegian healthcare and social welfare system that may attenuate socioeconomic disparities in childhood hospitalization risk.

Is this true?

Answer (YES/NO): NO